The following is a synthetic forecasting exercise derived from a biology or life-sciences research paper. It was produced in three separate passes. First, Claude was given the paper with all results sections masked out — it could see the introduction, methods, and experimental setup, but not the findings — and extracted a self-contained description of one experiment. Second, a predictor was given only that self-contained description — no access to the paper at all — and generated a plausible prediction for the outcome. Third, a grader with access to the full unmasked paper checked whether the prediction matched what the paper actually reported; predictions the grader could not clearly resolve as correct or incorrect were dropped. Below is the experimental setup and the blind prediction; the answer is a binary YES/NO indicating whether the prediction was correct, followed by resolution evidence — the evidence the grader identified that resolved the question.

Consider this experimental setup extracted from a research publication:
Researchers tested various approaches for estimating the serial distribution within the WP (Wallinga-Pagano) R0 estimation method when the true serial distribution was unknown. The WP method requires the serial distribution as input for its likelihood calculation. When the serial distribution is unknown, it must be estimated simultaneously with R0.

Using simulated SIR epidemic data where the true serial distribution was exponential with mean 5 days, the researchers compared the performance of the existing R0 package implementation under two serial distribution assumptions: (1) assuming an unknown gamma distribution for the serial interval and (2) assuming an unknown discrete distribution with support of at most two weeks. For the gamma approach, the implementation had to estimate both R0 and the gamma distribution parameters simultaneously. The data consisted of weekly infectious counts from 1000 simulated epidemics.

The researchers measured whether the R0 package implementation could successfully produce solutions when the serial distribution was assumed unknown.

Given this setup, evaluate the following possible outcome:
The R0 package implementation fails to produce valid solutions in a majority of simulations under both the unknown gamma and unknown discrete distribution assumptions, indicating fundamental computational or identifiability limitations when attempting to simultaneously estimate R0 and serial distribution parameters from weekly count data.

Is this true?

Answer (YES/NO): NO